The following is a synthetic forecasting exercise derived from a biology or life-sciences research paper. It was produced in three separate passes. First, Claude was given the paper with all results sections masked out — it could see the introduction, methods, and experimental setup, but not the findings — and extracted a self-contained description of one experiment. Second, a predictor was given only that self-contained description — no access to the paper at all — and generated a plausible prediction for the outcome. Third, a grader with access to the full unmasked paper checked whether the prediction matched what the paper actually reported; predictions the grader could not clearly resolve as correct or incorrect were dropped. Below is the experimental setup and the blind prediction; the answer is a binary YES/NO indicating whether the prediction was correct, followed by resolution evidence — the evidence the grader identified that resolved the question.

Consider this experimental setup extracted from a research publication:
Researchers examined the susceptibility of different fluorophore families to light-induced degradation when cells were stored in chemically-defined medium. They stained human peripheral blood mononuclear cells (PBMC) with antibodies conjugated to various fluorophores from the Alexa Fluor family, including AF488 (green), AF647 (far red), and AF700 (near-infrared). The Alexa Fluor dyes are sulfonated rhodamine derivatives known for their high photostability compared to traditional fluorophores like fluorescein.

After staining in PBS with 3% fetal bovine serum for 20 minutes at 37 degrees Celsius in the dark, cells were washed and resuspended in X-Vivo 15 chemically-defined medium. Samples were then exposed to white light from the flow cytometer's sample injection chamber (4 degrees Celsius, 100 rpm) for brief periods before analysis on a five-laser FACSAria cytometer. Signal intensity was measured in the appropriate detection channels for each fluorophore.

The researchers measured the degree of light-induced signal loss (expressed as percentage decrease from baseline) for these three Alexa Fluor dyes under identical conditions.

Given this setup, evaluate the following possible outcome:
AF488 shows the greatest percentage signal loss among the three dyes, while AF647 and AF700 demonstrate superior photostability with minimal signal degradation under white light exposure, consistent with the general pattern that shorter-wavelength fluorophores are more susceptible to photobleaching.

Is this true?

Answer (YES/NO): NO